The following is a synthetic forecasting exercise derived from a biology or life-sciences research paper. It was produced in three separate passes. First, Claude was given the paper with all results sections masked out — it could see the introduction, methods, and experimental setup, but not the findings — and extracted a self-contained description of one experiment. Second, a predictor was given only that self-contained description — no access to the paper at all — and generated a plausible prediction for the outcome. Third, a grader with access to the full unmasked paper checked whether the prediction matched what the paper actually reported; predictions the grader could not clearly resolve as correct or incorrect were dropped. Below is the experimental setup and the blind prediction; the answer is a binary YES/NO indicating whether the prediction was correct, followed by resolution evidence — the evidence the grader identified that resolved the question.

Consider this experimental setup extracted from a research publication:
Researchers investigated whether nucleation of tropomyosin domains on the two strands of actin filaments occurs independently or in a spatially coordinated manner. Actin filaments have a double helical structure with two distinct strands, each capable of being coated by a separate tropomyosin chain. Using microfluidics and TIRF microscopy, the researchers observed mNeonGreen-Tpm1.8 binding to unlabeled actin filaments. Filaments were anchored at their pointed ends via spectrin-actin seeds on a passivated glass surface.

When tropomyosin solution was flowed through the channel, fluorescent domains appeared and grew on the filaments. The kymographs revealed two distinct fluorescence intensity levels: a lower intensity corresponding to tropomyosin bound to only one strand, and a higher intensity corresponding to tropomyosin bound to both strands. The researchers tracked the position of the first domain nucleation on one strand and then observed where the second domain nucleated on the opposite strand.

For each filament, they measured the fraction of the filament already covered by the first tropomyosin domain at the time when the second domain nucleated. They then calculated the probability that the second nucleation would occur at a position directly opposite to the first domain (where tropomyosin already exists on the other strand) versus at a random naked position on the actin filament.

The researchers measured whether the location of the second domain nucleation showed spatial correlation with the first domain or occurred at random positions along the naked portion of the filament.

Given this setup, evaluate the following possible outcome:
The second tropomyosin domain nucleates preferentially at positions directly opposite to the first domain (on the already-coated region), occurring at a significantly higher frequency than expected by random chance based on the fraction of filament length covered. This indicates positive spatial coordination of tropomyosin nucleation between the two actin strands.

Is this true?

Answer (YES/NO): NO